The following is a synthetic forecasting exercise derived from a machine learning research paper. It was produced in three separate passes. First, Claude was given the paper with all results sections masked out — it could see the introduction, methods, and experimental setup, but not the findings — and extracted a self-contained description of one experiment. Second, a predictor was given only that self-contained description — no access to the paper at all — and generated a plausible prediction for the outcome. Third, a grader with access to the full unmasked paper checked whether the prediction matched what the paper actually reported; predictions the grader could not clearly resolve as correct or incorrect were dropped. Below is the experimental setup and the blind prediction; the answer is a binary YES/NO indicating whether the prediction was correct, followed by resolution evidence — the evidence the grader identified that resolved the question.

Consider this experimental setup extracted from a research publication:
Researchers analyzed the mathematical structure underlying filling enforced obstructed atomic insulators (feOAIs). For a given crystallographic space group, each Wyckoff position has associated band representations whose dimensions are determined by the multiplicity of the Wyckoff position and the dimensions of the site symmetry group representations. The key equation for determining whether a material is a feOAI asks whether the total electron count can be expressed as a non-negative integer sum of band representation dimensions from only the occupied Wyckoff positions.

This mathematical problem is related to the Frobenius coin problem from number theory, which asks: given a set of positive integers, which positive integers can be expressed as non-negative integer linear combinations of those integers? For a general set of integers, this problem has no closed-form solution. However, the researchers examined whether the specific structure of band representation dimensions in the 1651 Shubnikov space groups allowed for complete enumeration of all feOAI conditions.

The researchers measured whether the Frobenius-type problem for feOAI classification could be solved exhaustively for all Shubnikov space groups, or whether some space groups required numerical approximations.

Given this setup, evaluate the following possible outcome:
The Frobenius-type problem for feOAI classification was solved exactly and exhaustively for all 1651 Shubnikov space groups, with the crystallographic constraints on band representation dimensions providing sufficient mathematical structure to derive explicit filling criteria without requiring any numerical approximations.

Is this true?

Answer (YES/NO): YES